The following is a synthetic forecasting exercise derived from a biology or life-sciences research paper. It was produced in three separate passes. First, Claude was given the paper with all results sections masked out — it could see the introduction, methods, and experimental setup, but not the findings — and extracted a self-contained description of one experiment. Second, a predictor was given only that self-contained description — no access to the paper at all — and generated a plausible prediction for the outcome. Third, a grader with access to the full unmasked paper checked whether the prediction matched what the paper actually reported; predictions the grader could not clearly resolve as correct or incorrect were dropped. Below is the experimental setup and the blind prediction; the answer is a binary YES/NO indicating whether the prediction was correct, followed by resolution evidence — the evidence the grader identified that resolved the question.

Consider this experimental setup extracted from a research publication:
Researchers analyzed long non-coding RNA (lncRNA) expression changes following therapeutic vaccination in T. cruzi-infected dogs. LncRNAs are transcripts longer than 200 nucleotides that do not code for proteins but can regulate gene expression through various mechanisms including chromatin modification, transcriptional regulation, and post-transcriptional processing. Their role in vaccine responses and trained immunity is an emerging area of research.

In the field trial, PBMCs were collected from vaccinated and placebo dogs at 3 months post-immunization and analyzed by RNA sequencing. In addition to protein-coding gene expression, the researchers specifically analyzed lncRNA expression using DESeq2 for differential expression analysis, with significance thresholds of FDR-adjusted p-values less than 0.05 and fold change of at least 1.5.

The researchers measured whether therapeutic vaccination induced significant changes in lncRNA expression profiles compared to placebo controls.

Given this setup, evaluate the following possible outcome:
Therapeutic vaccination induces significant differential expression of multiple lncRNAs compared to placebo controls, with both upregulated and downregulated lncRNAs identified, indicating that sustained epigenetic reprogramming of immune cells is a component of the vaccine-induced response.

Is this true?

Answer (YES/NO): YES